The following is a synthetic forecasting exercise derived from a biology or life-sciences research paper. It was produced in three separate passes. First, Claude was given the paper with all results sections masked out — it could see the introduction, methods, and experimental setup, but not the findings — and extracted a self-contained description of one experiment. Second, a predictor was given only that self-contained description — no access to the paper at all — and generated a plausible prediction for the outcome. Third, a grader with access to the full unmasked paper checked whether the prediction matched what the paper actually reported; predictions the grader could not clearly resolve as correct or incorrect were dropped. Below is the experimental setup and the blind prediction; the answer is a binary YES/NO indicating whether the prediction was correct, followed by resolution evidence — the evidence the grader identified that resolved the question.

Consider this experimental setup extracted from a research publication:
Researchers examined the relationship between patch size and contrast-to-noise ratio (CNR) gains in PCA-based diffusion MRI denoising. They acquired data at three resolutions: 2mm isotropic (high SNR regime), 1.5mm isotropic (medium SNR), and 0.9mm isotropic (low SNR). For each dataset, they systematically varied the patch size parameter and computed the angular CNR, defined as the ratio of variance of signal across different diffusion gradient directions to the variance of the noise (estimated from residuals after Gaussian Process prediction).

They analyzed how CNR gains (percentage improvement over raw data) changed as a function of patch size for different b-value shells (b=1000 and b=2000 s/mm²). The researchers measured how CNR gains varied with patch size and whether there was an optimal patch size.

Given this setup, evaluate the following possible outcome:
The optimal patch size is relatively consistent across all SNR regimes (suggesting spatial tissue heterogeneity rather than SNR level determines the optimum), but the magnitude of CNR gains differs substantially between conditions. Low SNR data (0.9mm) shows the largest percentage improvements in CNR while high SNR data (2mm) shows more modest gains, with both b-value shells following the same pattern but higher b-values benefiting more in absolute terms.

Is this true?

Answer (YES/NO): NO